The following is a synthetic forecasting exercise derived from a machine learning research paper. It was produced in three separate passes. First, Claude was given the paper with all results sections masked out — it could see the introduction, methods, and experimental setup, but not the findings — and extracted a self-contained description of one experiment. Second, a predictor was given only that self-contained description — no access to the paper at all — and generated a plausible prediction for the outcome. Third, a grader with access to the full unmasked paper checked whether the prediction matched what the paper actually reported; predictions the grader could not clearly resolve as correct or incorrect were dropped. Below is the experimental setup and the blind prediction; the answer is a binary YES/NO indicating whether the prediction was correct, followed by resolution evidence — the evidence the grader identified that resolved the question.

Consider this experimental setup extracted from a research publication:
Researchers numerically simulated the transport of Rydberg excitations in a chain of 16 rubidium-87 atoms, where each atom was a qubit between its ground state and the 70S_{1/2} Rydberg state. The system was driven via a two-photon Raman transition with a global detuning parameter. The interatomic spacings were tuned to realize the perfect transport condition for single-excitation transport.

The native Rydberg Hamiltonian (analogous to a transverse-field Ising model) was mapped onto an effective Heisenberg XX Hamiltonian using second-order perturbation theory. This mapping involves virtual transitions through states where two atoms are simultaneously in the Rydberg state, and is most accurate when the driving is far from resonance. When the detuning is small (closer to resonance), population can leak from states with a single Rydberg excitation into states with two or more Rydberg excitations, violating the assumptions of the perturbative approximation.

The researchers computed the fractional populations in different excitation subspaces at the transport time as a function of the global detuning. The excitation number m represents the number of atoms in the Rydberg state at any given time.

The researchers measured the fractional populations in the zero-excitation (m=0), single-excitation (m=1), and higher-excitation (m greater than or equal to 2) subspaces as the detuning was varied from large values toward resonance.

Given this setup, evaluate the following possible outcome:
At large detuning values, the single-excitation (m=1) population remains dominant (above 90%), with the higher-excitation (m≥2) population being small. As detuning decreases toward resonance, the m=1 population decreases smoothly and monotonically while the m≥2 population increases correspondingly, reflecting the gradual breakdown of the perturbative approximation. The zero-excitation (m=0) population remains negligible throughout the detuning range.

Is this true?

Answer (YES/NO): NO